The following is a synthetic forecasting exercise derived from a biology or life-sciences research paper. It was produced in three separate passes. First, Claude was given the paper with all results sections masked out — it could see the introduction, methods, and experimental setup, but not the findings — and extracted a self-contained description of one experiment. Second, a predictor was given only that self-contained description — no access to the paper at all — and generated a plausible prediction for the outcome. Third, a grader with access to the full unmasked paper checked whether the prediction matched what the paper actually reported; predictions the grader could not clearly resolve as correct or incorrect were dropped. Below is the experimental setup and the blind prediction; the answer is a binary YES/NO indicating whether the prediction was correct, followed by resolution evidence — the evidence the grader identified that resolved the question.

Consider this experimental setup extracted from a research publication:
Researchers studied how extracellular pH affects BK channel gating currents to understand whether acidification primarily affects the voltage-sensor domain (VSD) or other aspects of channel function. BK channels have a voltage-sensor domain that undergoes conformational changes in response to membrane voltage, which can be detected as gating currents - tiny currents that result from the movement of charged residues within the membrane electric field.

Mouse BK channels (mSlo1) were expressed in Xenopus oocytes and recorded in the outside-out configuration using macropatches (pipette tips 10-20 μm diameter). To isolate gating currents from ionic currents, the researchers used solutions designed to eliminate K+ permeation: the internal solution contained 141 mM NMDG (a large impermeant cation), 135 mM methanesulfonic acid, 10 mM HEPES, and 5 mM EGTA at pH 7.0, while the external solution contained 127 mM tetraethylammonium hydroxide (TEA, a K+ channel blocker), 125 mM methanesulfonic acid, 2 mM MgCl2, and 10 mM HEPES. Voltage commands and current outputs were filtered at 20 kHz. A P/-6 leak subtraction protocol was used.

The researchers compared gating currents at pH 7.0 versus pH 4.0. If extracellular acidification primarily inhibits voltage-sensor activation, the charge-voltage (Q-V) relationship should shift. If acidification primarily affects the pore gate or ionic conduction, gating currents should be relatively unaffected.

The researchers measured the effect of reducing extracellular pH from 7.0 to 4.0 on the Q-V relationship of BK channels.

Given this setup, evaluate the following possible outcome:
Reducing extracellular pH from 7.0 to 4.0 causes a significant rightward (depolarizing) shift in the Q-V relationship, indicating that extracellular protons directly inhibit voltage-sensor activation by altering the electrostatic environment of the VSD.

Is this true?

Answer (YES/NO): YES